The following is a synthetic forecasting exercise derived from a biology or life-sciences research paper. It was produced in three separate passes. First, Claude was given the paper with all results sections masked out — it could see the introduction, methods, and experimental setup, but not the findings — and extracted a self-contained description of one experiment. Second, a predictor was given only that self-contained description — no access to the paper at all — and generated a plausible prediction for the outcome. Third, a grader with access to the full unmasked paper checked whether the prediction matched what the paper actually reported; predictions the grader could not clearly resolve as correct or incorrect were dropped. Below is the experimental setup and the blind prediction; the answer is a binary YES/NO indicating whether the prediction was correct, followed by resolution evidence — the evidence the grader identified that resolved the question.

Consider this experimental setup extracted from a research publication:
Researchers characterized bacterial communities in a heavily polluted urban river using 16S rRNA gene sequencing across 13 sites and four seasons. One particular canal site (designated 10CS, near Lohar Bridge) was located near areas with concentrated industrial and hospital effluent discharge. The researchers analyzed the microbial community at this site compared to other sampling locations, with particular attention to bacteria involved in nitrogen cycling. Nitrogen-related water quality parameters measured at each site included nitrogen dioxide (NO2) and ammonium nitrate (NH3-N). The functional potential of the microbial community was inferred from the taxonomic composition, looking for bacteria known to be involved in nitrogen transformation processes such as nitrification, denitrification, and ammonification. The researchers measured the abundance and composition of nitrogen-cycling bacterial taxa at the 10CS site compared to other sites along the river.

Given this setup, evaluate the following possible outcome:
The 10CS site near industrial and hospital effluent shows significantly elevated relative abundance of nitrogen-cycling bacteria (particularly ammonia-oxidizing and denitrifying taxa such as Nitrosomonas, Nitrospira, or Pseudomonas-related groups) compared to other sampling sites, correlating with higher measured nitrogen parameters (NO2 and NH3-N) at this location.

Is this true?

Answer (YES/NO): NO